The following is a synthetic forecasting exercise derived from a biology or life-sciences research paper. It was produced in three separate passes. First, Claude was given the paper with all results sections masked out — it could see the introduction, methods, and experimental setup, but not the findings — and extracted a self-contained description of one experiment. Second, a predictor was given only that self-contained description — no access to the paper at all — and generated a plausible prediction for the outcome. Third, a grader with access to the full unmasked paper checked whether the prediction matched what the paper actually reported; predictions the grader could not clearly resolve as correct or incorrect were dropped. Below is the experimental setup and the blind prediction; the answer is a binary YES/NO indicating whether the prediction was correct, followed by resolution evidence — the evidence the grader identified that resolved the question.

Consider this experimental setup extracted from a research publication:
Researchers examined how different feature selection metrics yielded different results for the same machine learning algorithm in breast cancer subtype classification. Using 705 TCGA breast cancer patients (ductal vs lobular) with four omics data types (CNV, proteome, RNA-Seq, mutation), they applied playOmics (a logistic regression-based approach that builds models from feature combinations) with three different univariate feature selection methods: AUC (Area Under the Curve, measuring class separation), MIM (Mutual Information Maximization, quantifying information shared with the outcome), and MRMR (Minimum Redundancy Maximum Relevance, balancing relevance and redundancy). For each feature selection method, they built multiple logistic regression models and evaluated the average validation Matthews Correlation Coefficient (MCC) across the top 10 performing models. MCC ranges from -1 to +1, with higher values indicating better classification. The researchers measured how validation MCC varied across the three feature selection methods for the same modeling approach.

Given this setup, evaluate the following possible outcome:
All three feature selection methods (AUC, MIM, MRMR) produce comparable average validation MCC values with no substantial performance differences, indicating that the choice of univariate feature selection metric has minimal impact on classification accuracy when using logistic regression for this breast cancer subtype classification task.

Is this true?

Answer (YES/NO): NO